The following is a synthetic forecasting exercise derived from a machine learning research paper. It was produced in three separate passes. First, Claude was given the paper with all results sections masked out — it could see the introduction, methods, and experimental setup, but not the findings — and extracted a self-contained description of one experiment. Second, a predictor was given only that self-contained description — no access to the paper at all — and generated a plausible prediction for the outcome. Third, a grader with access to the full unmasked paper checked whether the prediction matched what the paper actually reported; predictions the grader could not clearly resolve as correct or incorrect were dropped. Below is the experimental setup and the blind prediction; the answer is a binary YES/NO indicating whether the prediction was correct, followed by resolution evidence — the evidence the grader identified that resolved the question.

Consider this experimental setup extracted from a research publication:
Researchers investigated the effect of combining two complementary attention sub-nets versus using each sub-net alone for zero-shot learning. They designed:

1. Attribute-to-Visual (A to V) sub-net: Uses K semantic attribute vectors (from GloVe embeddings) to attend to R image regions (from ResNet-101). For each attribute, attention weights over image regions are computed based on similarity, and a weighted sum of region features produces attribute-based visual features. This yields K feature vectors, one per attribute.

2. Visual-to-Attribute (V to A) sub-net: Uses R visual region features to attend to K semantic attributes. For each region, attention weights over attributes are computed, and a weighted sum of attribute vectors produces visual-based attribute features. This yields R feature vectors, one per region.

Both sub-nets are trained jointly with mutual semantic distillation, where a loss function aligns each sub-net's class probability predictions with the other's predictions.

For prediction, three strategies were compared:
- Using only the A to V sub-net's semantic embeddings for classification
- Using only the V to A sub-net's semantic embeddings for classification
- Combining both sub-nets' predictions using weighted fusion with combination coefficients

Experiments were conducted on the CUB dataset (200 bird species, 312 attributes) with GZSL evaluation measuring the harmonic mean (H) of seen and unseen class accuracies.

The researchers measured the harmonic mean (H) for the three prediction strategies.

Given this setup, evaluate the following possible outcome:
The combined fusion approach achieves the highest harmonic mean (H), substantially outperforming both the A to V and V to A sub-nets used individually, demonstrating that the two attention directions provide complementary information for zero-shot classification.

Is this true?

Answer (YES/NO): NO